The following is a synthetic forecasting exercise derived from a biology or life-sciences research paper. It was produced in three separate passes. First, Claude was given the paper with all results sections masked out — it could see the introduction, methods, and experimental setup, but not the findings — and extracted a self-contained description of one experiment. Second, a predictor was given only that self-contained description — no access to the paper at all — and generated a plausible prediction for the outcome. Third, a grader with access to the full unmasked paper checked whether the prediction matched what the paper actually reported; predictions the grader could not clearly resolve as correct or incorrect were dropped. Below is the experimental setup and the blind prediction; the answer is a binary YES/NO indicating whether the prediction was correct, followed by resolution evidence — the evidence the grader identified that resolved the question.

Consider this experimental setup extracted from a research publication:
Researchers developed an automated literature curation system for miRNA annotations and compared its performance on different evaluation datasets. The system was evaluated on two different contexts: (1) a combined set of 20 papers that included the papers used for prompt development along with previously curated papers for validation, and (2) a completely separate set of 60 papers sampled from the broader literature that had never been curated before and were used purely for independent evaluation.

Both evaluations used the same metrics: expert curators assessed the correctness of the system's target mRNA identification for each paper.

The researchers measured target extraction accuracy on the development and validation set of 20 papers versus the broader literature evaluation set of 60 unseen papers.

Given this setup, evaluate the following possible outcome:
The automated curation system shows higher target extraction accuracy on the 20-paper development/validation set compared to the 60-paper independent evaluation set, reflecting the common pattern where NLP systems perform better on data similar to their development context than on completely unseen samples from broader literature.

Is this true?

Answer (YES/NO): NO